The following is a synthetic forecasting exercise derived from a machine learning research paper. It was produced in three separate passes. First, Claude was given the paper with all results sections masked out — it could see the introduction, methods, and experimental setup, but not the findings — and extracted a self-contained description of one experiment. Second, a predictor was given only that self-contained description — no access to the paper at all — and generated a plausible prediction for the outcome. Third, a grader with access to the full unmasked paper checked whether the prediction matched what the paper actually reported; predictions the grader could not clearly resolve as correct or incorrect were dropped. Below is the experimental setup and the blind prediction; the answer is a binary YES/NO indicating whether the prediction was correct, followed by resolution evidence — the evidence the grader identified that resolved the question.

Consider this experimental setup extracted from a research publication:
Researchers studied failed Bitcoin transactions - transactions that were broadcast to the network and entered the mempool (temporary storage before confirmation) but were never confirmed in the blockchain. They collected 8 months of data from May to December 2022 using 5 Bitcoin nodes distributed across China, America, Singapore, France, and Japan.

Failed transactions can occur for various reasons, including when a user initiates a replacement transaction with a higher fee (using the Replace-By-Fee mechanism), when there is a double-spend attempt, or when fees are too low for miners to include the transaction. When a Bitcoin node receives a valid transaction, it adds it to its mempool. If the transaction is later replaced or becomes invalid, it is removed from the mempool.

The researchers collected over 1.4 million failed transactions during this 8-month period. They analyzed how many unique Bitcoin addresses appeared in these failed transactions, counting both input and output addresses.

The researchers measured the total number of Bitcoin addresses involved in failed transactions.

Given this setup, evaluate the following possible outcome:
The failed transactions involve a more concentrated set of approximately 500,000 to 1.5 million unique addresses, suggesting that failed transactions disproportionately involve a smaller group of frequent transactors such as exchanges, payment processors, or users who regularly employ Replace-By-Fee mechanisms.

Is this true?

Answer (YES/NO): NO